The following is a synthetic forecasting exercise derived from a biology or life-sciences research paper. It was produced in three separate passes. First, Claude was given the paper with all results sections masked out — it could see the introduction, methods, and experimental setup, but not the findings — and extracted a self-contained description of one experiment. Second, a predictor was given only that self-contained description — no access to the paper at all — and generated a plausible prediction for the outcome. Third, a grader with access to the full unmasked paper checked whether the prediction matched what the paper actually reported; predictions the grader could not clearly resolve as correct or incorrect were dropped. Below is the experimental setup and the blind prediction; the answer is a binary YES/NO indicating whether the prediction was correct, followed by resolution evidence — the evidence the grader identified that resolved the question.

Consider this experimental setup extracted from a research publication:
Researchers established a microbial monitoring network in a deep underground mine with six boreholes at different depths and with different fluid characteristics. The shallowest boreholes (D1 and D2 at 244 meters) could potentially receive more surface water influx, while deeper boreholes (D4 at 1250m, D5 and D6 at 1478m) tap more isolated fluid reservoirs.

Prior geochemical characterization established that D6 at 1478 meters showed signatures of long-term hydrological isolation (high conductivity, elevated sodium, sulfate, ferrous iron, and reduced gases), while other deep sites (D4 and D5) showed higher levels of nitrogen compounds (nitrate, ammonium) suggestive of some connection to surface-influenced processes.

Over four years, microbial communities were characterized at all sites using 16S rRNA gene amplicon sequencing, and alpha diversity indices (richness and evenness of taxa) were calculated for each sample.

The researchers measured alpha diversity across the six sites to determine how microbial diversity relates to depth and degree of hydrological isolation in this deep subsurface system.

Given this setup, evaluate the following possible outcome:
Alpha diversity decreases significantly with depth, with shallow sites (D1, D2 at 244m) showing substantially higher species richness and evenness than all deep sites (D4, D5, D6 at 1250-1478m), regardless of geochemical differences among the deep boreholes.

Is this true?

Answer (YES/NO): NO